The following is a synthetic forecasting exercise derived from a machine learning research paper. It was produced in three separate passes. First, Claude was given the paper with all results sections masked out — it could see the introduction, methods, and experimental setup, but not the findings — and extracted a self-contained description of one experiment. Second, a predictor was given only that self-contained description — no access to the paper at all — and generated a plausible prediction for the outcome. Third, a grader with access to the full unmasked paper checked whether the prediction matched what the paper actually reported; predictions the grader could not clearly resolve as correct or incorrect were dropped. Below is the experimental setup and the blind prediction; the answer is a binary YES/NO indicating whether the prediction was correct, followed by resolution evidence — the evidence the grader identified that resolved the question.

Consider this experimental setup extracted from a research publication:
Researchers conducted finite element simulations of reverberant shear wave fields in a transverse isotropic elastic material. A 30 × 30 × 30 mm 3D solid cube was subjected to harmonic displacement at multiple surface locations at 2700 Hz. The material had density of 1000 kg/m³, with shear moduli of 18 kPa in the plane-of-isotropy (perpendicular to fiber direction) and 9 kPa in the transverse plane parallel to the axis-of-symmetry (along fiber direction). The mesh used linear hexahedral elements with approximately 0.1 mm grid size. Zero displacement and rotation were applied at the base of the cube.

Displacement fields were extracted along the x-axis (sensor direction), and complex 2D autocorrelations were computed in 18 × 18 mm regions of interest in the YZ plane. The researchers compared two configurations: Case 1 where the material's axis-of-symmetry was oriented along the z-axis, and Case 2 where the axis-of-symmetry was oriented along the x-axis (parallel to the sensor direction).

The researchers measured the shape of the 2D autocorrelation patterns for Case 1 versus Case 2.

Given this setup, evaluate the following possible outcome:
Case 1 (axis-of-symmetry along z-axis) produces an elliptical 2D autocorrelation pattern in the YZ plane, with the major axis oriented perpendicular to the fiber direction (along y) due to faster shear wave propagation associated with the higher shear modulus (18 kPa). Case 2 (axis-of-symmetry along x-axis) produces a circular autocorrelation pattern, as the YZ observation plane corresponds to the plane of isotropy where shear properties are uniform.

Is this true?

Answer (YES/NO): NO